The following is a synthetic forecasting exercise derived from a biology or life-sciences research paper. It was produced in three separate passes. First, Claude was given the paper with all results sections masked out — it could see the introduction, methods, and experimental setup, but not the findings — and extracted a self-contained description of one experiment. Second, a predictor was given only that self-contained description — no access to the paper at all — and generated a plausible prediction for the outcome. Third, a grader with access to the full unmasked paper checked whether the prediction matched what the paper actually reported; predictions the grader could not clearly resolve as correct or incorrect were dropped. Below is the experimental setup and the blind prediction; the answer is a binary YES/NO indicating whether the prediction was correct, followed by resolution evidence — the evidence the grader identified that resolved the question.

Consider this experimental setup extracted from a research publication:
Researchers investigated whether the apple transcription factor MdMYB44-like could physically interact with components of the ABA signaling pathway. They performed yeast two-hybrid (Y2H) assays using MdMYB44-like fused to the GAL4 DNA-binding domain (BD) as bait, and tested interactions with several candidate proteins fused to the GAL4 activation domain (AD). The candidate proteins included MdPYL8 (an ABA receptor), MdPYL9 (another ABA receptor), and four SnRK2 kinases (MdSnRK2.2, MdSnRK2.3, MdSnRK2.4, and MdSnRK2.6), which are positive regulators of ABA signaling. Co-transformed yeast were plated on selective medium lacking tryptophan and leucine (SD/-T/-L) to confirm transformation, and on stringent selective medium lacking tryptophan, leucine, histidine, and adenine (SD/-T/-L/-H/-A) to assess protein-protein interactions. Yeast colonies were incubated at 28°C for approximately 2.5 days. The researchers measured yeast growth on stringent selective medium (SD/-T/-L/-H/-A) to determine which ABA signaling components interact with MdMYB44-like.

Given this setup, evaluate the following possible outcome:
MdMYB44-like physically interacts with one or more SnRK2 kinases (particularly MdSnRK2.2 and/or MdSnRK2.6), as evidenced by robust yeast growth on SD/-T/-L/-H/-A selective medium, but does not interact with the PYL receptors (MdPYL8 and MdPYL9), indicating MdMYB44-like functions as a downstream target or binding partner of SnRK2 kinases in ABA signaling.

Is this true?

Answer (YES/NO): NO